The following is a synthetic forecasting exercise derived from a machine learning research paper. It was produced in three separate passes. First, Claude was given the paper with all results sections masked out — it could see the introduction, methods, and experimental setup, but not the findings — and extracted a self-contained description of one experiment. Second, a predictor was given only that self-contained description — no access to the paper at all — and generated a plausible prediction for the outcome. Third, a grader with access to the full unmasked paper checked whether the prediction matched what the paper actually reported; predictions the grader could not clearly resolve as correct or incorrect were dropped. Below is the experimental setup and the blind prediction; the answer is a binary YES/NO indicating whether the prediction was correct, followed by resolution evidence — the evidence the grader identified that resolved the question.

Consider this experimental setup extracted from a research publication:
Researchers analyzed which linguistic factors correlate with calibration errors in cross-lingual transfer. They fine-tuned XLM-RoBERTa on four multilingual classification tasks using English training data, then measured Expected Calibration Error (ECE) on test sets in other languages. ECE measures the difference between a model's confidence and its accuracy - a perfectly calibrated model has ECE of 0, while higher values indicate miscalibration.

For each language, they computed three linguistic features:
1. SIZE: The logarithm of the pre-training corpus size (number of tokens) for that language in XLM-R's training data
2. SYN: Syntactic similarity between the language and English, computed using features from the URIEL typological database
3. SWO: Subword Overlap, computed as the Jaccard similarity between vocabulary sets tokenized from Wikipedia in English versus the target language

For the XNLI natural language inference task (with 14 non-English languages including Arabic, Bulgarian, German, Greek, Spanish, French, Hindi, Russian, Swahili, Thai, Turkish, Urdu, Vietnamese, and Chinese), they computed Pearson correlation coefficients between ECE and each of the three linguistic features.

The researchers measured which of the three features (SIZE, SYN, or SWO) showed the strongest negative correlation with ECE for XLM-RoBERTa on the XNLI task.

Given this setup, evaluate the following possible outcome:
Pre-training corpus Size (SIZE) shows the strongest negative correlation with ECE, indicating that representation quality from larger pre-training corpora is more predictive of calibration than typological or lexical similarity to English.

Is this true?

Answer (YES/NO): NO